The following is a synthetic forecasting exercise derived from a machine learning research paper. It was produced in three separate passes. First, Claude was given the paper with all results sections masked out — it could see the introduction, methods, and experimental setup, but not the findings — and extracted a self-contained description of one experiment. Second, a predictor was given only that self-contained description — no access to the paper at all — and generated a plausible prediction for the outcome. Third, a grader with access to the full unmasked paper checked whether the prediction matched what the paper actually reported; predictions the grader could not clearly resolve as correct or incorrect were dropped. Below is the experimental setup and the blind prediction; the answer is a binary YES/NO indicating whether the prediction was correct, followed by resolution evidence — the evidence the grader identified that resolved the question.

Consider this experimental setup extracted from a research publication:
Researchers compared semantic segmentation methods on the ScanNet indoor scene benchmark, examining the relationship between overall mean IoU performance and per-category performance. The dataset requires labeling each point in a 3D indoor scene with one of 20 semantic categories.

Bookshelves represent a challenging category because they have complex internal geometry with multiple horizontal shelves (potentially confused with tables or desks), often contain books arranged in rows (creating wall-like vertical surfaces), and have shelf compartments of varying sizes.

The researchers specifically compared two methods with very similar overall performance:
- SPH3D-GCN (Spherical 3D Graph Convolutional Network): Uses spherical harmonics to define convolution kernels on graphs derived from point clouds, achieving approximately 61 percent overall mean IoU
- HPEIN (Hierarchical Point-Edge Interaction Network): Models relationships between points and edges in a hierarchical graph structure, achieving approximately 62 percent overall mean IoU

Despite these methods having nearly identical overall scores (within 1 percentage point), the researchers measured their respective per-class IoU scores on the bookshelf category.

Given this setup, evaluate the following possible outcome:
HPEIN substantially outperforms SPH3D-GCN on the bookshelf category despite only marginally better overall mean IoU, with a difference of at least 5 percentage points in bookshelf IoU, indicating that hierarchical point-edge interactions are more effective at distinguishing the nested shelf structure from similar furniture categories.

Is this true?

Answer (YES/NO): YES